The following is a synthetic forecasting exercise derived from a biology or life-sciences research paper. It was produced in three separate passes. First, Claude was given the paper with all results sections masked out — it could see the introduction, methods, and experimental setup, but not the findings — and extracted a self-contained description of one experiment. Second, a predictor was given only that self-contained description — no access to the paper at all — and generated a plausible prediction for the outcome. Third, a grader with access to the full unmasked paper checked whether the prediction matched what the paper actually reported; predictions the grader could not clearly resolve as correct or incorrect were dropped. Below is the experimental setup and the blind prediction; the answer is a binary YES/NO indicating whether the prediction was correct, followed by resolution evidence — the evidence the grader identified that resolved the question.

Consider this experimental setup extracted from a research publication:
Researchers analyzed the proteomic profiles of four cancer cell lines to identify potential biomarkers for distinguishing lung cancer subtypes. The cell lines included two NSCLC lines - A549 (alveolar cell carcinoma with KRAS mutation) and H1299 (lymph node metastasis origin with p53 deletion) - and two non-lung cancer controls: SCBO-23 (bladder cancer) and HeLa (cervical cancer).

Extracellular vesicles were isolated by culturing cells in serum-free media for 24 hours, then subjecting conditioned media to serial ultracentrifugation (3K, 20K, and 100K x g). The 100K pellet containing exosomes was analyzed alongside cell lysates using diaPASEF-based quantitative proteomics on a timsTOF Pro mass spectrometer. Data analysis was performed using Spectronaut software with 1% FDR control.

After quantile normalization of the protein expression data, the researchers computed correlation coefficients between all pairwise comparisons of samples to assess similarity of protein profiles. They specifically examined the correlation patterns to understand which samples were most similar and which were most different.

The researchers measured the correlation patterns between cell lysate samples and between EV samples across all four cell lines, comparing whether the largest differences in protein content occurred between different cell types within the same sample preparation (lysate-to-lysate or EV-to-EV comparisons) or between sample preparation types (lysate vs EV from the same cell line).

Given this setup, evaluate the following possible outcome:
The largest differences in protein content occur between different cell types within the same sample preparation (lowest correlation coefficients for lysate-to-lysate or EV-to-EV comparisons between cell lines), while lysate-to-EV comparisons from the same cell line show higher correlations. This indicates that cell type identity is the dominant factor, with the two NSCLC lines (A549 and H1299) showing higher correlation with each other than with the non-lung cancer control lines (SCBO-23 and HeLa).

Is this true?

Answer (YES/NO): NO